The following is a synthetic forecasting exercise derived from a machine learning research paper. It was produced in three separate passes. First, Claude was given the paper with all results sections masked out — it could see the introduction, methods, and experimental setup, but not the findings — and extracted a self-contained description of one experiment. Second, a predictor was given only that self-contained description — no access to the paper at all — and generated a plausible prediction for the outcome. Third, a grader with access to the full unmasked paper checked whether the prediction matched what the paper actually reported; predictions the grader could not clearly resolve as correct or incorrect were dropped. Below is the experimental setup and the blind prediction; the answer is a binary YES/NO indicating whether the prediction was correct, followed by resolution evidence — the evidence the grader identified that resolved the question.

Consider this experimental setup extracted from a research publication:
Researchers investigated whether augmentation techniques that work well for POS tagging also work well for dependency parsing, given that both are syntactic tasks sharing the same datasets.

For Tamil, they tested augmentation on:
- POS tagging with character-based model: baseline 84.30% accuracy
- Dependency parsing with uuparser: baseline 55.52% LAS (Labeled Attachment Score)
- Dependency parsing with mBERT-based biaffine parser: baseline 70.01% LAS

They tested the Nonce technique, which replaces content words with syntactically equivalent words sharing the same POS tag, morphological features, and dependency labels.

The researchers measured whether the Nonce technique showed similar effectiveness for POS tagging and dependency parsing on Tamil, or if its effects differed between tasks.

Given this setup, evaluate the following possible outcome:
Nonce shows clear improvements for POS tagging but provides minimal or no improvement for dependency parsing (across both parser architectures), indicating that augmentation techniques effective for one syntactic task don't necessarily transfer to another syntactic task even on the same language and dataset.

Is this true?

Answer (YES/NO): NO